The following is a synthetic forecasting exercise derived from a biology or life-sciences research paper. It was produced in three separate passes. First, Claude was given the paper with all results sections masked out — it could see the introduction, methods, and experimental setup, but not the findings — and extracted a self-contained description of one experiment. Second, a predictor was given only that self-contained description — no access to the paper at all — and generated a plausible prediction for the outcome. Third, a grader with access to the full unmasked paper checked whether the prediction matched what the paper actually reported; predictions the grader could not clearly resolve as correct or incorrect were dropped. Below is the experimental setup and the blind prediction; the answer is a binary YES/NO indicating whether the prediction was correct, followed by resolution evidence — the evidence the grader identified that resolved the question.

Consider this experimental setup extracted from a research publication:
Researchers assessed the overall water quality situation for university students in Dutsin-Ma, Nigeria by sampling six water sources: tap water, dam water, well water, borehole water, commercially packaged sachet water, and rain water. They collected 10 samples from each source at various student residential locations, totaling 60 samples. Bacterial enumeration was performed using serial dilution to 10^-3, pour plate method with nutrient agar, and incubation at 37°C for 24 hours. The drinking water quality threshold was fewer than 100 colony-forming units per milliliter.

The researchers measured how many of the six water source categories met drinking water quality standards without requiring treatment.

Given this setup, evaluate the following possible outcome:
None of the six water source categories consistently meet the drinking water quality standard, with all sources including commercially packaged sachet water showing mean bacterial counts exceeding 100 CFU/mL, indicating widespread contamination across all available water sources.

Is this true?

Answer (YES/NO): NO